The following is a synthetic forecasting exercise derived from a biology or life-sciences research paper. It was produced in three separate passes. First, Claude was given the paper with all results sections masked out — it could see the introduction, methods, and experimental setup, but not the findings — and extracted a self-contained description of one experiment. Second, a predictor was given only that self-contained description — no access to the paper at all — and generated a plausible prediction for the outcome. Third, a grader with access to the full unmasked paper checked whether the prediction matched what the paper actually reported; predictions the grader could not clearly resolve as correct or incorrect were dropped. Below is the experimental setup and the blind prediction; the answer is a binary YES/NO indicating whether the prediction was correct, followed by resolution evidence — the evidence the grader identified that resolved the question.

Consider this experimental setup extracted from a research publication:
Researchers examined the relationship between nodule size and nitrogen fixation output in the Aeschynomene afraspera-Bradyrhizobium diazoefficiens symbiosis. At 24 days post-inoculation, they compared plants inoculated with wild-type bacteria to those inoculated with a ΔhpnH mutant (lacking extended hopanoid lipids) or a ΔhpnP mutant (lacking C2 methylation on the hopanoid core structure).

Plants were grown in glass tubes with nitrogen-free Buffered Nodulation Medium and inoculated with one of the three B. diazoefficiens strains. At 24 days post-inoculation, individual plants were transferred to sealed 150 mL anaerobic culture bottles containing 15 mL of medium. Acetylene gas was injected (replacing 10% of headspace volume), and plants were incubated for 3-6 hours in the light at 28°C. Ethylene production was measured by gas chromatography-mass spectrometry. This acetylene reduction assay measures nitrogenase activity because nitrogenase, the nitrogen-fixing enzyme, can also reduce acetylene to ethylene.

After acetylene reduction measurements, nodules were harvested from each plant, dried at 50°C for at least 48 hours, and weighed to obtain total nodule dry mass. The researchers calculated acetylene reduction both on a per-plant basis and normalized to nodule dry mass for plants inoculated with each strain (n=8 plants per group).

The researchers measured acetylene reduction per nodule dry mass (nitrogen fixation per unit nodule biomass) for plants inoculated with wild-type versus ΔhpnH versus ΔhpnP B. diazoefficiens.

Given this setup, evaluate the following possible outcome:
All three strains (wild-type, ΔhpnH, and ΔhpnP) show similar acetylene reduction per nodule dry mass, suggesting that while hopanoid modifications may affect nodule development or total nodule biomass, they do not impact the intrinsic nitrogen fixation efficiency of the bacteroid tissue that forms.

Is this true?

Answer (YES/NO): YES